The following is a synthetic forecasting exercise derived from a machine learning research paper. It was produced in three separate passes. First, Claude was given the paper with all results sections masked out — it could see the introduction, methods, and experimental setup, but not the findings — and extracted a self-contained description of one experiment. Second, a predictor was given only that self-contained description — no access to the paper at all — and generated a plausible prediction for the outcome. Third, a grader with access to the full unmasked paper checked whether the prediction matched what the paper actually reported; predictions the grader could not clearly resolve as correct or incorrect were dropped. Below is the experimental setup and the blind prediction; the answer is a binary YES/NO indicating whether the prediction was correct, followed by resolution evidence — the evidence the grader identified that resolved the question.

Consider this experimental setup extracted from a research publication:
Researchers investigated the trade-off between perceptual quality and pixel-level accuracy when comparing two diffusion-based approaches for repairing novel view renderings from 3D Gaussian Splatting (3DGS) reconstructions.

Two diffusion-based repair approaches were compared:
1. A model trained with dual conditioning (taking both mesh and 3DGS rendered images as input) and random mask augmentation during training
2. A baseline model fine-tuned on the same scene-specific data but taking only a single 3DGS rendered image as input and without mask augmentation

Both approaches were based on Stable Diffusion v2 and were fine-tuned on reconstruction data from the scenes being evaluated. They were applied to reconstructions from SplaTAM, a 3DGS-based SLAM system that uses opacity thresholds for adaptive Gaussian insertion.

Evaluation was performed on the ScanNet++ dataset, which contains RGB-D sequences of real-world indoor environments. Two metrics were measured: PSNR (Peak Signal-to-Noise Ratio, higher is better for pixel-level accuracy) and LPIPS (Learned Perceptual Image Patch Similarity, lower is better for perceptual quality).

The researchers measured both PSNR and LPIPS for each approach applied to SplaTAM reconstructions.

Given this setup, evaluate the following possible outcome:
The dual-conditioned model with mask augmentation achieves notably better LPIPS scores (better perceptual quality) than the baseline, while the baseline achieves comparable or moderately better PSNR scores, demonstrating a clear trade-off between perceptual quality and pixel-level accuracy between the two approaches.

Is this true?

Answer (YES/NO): NO